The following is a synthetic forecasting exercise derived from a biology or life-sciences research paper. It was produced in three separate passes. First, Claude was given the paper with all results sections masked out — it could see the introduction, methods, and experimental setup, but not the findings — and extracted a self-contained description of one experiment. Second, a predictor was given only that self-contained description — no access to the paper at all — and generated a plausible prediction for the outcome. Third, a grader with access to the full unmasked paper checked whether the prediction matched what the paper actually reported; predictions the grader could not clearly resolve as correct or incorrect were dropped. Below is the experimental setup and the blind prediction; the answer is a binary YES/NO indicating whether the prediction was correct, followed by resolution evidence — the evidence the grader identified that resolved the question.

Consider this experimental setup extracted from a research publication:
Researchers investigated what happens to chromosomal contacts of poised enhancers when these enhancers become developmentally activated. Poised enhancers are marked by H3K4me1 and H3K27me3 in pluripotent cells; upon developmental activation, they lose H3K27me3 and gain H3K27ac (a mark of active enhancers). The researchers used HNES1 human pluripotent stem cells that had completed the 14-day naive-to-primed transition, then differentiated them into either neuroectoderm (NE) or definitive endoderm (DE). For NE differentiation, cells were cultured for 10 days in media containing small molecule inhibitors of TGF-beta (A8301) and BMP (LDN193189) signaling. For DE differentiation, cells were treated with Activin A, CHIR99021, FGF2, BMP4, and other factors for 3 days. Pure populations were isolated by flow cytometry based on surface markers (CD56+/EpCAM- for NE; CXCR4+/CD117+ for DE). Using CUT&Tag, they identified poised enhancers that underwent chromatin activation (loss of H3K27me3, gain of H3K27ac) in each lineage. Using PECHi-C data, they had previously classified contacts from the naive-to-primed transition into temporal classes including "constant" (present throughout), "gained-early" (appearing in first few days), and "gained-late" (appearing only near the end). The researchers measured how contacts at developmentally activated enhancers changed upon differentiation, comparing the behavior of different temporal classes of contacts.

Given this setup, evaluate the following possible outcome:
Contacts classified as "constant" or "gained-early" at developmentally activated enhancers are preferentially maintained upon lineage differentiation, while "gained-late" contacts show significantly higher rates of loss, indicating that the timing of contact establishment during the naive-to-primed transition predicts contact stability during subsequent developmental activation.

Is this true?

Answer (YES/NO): YES